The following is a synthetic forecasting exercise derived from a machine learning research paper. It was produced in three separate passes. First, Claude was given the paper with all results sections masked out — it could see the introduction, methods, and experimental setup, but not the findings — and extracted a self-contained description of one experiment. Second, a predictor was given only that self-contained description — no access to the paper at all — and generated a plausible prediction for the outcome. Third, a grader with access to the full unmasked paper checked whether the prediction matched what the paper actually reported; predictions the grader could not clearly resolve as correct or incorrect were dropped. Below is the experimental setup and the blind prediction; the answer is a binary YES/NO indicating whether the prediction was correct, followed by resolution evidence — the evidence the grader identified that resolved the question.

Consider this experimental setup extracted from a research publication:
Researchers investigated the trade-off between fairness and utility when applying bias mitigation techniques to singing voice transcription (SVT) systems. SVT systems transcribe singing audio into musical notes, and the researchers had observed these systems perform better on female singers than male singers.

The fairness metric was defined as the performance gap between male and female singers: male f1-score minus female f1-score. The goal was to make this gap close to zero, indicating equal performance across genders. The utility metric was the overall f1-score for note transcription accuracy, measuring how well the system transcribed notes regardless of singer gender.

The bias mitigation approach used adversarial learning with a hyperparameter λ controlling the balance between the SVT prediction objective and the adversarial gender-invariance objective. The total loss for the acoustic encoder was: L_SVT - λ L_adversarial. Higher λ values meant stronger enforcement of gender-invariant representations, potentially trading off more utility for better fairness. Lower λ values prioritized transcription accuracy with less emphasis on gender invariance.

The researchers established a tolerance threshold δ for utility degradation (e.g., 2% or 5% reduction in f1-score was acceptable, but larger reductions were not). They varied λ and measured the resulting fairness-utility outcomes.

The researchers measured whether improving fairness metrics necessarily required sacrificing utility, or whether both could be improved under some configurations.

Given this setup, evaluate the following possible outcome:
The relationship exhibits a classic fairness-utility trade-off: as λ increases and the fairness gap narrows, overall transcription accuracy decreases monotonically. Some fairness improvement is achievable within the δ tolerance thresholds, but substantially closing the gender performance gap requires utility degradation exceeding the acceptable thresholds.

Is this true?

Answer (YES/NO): NO